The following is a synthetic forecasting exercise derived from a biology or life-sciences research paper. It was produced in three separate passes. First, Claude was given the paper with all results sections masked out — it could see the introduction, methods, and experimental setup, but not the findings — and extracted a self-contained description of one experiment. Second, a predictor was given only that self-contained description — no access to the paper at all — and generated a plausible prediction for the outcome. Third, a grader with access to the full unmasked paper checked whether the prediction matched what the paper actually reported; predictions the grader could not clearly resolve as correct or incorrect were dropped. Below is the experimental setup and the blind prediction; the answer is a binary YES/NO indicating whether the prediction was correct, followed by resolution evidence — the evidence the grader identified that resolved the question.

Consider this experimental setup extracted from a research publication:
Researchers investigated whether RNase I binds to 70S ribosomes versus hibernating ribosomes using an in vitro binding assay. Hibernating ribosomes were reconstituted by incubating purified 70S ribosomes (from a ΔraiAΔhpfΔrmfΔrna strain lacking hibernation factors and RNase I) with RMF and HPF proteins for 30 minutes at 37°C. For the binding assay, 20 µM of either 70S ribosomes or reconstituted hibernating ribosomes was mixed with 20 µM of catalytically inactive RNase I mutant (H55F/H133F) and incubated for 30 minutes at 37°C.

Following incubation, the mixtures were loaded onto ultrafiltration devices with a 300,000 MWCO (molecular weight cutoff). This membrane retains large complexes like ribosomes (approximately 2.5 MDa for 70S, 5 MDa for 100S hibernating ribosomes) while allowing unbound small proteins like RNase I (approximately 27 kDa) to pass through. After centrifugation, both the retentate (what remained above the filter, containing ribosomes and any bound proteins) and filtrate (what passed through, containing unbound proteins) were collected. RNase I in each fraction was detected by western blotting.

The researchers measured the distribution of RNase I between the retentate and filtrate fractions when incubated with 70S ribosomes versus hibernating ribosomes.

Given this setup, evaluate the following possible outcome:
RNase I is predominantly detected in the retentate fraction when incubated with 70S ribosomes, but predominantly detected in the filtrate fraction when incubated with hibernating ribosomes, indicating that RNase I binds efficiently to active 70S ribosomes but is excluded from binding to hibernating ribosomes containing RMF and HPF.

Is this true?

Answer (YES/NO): NO